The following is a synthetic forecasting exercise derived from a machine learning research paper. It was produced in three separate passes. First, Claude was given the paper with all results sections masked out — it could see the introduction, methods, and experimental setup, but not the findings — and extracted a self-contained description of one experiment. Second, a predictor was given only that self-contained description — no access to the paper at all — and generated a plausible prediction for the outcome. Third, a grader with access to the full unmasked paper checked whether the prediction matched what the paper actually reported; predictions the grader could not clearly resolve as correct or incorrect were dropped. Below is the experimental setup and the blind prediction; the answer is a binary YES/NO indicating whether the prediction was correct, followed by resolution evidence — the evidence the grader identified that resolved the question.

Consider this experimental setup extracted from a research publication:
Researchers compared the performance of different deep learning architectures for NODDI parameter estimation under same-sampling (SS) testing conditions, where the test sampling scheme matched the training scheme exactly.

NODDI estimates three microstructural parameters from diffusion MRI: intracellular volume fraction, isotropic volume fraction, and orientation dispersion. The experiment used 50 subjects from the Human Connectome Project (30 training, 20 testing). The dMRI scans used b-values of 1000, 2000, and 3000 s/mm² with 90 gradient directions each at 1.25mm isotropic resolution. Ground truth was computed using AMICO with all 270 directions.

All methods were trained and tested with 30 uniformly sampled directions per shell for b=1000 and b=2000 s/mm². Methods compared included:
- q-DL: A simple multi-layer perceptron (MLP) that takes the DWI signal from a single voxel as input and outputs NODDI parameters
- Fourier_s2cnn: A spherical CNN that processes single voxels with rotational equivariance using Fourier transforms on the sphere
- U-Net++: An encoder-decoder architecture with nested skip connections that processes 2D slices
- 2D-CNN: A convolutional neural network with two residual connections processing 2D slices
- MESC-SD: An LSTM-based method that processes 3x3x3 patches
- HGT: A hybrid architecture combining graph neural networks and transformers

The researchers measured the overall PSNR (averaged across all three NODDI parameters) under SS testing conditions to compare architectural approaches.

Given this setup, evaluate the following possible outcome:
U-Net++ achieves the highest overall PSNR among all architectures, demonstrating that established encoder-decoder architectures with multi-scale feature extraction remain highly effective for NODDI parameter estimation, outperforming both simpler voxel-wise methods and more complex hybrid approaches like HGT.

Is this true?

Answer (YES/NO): NO